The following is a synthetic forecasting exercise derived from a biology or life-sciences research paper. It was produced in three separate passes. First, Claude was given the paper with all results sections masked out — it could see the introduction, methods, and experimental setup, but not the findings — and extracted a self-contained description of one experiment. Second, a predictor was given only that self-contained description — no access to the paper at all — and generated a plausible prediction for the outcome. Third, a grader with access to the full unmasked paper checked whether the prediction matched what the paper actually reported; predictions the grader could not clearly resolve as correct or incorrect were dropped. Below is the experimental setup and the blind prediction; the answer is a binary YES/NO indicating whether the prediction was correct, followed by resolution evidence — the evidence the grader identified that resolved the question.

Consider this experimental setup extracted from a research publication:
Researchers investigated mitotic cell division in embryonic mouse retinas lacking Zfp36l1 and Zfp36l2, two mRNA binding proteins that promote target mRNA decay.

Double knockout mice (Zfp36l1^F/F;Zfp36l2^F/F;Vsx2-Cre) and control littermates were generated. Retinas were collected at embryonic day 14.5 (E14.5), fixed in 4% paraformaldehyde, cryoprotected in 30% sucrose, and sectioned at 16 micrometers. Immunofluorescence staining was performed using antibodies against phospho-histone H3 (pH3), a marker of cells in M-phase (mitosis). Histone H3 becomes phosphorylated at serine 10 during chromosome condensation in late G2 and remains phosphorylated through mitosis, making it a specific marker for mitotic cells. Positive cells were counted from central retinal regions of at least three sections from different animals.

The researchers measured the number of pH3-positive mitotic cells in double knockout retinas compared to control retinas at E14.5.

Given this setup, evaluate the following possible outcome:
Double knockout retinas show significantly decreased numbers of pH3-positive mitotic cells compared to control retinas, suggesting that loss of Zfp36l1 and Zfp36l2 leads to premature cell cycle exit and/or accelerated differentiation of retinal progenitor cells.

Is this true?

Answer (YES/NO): YES